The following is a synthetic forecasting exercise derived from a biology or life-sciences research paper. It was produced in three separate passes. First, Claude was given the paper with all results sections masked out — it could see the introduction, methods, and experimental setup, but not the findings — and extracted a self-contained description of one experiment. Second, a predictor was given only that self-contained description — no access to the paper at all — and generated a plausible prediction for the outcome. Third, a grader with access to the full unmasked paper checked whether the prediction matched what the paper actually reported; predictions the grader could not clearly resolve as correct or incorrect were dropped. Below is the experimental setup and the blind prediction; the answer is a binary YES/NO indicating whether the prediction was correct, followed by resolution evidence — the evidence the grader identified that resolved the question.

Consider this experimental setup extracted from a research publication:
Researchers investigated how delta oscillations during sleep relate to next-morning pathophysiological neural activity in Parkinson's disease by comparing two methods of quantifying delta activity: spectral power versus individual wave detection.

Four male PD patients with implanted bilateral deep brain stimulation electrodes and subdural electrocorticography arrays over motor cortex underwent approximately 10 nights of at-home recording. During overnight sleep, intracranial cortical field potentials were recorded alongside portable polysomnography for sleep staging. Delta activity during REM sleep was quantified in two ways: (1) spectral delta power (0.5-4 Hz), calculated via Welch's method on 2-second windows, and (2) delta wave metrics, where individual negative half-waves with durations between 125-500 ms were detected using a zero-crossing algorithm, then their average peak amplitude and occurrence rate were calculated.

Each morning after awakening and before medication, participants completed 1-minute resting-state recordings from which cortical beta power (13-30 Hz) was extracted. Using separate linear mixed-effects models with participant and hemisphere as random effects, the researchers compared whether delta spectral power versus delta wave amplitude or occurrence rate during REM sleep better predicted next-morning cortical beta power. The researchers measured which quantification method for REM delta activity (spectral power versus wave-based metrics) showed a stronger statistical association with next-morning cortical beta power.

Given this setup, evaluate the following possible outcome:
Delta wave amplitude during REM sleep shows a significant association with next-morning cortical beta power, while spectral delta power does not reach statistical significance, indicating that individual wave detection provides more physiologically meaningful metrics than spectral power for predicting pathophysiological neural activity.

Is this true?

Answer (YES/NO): NO